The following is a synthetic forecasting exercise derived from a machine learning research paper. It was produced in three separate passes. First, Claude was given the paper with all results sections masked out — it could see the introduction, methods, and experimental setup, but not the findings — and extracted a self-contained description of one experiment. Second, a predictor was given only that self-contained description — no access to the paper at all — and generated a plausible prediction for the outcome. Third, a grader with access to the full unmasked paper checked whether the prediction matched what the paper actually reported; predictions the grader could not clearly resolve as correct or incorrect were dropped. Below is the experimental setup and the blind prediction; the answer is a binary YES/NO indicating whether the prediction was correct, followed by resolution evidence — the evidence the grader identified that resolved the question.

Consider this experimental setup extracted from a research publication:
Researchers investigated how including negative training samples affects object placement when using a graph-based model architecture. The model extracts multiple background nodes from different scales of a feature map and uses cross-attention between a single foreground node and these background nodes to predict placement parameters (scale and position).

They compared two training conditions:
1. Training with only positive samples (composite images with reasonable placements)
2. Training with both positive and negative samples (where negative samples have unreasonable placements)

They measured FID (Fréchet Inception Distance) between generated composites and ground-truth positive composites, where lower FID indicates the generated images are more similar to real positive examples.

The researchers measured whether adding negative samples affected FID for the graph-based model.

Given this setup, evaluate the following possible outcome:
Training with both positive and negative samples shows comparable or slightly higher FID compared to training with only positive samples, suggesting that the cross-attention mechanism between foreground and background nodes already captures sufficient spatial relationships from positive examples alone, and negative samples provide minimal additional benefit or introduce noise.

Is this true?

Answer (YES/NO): YES